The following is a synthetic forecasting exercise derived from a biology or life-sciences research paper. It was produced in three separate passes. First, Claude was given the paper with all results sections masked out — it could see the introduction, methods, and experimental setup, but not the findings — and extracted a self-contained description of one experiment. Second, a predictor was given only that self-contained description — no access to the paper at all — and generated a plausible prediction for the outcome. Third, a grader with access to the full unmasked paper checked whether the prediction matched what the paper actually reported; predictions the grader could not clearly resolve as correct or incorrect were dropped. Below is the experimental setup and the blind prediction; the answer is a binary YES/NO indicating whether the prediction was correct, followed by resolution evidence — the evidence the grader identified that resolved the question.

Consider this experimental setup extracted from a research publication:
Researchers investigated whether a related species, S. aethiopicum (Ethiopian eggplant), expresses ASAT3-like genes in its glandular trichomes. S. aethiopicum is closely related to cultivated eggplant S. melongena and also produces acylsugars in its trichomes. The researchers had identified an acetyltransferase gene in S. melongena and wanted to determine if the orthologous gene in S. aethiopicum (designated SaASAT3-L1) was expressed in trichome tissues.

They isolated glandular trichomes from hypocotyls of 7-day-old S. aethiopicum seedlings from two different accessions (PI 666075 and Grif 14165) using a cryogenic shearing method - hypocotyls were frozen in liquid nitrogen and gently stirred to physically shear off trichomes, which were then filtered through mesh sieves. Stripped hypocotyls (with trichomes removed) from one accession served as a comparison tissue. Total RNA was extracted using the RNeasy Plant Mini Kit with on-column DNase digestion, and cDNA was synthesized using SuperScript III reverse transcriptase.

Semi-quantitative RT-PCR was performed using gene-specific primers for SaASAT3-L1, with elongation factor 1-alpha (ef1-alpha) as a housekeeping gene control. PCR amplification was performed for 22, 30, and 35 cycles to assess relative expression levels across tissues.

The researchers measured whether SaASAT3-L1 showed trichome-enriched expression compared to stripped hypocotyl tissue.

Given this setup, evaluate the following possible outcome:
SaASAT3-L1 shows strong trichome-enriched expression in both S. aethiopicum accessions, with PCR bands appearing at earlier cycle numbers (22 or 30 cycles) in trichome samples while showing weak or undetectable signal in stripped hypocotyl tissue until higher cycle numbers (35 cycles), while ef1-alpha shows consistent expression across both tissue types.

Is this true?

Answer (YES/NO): NO